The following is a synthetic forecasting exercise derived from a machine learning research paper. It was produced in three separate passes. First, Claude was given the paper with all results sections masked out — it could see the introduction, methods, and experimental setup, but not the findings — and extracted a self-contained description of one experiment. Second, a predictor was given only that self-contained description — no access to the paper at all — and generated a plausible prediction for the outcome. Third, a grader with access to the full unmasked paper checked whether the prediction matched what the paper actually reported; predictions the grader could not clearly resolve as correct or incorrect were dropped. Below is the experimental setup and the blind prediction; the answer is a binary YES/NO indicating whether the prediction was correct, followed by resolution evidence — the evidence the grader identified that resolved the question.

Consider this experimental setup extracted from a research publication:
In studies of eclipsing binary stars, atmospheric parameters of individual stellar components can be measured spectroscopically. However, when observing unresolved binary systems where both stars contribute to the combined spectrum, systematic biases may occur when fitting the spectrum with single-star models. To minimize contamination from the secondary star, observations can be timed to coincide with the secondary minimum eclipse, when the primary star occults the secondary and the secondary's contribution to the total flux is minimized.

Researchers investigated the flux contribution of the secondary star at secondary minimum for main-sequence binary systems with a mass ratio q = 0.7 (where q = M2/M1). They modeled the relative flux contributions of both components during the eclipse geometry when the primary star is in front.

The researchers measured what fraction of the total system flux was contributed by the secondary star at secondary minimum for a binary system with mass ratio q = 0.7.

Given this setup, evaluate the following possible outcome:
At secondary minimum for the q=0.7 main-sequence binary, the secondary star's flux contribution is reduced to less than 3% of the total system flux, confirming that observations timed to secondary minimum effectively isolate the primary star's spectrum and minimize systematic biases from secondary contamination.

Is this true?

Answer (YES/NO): NO